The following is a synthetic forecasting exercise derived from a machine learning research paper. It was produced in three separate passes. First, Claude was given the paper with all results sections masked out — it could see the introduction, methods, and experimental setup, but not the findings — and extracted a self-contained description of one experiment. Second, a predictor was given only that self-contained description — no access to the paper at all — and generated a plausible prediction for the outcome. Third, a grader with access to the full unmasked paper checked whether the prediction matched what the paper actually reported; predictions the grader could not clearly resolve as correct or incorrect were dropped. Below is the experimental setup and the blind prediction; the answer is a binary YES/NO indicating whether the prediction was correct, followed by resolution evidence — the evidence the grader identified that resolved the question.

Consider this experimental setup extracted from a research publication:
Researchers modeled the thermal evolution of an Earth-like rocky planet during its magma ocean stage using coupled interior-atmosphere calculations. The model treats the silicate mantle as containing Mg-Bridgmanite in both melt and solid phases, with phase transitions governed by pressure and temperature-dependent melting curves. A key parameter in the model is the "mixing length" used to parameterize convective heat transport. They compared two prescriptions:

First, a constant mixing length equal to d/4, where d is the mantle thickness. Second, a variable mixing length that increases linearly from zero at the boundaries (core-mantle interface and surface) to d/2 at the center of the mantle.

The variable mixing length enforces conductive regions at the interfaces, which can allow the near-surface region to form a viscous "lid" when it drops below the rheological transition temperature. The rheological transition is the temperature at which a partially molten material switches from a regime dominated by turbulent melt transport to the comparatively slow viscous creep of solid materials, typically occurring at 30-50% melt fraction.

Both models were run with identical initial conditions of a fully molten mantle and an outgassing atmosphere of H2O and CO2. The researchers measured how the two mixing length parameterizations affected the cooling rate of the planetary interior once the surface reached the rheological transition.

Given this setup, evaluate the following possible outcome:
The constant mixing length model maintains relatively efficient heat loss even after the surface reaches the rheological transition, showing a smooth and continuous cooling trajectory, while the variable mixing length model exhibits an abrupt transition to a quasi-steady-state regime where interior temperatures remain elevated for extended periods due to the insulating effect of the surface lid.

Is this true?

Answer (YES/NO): YES